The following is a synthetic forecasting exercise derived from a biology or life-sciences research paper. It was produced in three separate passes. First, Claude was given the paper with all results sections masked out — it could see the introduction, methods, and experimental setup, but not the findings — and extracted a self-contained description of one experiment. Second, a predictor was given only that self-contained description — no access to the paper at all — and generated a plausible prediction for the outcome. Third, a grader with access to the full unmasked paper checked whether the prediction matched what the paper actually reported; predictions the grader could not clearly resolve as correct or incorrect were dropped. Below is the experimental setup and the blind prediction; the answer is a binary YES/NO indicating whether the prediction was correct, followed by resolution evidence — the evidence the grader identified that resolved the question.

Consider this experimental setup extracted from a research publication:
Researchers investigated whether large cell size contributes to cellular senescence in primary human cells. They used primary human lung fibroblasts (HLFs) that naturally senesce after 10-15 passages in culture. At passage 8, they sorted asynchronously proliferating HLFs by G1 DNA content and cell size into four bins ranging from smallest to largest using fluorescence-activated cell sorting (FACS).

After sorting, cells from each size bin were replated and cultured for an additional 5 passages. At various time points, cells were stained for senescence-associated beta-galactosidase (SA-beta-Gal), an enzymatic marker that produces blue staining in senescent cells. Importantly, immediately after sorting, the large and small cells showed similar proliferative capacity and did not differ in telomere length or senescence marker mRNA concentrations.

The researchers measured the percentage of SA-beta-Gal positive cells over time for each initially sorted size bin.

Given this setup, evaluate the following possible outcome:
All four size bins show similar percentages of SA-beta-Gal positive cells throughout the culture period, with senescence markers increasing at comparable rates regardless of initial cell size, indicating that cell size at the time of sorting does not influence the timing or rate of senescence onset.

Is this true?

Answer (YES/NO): NO